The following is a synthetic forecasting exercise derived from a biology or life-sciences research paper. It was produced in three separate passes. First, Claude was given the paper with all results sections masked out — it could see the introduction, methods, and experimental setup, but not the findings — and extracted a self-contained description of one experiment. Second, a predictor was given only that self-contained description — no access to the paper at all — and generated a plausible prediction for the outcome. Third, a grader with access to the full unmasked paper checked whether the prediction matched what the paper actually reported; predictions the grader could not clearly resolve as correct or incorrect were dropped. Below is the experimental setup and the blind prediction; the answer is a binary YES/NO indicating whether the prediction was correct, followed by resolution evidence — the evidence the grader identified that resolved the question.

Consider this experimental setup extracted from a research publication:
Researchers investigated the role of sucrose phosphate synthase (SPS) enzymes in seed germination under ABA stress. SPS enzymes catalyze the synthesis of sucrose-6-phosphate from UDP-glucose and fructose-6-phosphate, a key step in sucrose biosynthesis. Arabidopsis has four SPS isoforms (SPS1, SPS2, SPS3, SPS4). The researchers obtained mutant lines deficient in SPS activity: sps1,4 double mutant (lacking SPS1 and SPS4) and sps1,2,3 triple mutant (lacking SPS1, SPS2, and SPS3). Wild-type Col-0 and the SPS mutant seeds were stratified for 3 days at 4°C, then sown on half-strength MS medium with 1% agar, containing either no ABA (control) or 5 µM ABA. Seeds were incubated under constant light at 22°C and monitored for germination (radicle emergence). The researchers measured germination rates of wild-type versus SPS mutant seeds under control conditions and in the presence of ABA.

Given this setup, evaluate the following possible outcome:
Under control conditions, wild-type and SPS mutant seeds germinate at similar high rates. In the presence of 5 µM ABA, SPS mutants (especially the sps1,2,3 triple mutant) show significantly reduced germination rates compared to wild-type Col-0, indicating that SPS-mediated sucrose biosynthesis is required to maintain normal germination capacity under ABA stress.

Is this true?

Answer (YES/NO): NO